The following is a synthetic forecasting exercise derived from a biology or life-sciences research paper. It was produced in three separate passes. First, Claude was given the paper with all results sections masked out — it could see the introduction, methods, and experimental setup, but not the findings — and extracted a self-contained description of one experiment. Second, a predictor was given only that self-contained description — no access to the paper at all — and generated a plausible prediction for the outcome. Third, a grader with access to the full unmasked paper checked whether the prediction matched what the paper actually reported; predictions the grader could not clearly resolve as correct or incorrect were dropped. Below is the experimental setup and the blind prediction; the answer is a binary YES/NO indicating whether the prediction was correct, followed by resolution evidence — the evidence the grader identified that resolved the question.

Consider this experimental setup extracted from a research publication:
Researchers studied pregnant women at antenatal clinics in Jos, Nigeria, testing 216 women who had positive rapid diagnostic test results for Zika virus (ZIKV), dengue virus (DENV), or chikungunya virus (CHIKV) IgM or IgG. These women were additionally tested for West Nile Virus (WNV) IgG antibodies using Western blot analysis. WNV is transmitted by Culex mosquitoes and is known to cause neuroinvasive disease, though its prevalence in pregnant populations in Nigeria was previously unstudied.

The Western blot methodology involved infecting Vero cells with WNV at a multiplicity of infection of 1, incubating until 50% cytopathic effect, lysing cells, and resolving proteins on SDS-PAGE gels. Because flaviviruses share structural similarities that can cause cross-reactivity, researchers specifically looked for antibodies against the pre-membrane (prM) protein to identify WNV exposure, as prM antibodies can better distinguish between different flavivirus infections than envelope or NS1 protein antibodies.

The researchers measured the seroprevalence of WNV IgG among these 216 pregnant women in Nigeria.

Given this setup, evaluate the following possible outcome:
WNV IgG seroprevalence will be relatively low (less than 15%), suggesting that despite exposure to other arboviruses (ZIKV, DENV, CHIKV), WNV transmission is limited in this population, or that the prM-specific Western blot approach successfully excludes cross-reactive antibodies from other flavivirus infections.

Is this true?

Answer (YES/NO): YES